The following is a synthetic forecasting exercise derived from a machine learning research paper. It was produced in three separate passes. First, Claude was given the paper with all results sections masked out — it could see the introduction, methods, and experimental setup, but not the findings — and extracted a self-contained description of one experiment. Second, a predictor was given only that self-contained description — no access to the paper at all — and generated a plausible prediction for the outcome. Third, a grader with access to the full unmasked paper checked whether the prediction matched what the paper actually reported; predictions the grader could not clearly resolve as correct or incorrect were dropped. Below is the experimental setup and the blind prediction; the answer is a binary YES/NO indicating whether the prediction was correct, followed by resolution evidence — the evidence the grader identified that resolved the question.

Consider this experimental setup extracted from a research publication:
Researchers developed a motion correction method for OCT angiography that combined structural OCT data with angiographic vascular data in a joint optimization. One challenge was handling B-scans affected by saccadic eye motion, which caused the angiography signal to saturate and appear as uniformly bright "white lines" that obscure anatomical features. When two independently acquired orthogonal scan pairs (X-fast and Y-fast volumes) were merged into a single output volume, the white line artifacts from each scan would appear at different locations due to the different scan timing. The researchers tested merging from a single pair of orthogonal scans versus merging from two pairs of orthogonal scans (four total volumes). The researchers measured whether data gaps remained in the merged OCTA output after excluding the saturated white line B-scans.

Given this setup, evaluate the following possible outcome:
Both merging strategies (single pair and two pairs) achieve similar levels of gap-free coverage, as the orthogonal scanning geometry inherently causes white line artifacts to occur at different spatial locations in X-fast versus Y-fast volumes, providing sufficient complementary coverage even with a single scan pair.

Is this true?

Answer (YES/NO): NO